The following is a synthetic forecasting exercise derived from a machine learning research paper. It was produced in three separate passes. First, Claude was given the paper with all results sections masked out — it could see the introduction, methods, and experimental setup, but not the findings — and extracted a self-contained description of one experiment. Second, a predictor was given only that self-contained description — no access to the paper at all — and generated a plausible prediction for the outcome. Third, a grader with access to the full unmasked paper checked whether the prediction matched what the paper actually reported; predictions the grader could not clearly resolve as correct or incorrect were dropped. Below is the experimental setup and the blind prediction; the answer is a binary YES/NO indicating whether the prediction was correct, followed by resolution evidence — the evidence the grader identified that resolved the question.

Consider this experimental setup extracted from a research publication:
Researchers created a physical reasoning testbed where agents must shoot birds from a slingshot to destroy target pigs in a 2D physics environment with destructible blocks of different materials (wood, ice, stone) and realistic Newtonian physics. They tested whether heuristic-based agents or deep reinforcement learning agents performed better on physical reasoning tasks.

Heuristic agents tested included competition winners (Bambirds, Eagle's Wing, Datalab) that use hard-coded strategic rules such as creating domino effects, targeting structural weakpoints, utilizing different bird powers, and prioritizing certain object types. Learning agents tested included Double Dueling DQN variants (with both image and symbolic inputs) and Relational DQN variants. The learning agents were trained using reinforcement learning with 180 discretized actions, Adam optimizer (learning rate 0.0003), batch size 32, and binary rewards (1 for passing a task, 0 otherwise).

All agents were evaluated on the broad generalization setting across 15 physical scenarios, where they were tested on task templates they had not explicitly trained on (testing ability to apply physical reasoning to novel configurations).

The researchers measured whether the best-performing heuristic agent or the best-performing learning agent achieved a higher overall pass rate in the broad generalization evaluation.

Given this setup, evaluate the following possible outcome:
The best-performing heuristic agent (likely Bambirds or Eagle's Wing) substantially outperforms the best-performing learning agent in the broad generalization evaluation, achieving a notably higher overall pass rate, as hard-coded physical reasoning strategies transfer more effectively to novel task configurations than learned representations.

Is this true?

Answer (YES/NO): YES